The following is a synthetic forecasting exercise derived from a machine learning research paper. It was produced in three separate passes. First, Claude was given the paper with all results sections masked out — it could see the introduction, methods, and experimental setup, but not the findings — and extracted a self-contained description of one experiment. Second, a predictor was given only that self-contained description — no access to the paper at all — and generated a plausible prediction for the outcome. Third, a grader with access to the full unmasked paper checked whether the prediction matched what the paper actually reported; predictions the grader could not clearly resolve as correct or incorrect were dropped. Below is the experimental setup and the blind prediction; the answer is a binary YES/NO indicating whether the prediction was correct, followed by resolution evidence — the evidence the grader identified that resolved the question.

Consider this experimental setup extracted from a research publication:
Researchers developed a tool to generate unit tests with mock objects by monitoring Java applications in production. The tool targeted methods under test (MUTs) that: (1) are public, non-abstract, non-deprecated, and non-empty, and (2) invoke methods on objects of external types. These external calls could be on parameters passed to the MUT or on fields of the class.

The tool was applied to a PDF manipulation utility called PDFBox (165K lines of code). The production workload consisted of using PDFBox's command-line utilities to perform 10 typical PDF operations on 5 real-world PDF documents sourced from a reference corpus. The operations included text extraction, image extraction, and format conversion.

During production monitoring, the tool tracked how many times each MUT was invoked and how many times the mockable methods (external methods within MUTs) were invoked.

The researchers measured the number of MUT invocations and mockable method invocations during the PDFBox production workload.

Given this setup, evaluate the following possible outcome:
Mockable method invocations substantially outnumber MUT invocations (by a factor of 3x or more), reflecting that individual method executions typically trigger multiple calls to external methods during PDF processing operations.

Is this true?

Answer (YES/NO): NO